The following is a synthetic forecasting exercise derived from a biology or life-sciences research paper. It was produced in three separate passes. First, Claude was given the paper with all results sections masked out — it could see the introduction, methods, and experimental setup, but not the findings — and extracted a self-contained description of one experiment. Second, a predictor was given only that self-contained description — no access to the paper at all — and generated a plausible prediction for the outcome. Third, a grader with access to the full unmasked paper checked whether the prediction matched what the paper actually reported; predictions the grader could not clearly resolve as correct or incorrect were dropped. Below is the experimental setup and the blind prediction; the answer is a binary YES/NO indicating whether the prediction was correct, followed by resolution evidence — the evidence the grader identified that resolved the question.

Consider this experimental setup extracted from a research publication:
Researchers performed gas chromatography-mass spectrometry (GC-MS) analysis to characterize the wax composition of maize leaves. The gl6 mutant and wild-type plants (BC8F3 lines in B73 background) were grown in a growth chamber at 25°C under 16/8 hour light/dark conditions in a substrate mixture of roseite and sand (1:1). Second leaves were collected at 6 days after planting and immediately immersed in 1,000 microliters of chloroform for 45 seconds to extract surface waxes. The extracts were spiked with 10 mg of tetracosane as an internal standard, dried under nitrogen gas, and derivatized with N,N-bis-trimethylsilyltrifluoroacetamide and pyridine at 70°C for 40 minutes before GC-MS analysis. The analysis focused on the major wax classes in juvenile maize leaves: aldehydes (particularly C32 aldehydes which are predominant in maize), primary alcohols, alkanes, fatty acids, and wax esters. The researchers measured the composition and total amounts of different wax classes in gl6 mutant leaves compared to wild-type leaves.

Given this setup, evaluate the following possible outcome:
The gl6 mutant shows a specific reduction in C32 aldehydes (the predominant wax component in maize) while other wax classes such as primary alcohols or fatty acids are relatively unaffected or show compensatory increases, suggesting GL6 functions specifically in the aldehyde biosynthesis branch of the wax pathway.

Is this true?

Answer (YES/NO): NO